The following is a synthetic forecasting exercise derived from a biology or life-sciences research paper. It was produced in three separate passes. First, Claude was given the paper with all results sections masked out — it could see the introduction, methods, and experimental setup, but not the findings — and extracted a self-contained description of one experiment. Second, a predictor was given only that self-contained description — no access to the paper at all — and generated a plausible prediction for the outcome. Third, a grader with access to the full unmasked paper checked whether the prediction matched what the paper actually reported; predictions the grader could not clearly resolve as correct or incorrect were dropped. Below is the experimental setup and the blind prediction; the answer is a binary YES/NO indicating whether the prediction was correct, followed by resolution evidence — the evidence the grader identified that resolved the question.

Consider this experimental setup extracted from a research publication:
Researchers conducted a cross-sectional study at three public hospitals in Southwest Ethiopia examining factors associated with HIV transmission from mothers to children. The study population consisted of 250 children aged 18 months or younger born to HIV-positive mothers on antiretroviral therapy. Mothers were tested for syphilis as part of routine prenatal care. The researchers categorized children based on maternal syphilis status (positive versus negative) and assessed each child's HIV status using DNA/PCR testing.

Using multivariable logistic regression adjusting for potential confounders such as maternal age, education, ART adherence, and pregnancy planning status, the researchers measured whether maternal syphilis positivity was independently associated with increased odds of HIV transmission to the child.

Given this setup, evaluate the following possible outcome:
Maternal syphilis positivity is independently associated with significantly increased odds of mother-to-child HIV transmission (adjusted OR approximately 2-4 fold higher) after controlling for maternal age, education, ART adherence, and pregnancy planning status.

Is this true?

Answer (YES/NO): NO